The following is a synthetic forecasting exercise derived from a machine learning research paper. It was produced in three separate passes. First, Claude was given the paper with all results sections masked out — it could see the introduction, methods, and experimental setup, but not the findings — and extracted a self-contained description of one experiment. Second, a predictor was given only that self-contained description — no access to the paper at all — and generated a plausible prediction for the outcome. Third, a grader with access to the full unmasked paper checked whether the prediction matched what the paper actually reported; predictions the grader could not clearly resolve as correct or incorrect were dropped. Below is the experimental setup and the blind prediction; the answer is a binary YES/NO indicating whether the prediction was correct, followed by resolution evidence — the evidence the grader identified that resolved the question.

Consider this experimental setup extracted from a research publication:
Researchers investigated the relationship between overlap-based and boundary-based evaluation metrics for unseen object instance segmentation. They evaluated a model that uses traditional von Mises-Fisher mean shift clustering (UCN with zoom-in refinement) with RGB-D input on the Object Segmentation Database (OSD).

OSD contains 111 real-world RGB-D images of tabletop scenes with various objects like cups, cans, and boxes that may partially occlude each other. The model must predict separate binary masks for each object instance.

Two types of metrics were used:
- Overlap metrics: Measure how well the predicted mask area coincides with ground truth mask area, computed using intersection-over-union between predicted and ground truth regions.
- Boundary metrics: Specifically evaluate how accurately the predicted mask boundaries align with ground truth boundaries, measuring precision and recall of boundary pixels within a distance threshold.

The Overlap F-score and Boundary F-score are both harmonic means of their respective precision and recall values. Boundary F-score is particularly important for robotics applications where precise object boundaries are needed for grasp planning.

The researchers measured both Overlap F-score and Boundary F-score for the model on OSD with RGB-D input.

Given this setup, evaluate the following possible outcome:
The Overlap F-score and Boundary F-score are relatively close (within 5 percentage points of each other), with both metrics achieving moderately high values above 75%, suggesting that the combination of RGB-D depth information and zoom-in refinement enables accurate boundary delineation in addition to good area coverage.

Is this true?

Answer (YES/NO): NO